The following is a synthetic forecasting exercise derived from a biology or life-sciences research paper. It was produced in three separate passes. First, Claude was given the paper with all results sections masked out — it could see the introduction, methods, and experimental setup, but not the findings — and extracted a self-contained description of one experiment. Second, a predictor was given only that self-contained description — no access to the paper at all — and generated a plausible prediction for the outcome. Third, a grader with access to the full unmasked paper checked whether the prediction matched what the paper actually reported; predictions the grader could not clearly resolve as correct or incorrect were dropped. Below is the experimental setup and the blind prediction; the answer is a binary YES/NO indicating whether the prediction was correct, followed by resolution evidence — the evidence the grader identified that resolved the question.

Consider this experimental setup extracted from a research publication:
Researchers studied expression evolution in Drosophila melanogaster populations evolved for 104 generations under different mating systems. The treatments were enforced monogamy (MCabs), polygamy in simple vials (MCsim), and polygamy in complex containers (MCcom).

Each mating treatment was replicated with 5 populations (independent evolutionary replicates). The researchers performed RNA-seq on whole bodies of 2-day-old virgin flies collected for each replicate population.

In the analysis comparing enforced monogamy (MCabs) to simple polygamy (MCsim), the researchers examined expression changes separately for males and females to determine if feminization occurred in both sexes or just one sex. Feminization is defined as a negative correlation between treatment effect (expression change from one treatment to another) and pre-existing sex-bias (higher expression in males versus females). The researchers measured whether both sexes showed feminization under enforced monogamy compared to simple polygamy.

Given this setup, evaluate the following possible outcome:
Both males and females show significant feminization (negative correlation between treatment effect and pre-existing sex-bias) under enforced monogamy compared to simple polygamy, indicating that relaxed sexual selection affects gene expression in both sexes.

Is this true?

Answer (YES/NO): NO